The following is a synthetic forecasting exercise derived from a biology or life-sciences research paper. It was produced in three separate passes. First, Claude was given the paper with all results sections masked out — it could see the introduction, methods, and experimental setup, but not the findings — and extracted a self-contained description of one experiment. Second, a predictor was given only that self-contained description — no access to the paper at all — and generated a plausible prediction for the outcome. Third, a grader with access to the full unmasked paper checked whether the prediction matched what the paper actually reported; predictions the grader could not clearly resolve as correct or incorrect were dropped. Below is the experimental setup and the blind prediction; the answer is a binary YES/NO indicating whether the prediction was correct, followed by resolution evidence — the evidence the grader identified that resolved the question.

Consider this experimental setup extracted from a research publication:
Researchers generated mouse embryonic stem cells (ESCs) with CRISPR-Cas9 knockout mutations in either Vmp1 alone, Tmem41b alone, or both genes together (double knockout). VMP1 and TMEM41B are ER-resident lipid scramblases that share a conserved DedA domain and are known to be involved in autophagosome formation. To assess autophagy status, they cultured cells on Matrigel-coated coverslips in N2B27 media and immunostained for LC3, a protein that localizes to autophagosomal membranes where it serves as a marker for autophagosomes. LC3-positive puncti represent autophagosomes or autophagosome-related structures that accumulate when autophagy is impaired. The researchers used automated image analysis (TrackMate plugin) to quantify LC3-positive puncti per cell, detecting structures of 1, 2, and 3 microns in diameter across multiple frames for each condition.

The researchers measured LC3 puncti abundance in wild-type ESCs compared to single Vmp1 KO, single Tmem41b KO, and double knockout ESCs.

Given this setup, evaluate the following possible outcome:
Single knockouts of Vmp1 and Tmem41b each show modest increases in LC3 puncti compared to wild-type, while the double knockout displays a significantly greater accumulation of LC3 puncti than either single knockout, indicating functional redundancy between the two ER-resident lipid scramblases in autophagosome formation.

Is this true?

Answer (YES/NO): NO